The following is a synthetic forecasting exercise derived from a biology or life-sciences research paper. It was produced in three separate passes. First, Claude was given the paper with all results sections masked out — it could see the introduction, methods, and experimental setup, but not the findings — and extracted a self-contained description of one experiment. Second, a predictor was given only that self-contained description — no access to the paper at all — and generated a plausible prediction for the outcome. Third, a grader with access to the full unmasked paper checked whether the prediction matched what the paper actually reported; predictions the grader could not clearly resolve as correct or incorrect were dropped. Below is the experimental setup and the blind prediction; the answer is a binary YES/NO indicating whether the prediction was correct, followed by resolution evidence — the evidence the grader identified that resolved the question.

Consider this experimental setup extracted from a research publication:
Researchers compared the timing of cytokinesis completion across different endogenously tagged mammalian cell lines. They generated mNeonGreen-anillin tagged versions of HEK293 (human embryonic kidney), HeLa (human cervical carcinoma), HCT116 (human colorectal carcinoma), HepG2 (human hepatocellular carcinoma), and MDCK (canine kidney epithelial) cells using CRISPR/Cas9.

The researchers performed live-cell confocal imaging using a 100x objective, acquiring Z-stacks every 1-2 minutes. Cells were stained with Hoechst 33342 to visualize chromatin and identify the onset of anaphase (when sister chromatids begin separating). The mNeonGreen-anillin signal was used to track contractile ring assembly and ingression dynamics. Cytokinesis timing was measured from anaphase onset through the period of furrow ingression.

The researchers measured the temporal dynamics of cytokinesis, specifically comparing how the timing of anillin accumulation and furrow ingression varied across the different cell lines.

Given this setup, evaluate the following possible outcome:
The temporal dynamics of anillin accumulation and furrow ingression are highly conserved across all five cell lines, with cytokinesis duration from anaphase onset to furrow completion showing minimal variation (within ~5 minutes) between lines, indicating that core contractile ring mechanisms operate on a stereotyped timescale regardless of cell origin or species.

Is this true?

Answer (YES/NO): NO